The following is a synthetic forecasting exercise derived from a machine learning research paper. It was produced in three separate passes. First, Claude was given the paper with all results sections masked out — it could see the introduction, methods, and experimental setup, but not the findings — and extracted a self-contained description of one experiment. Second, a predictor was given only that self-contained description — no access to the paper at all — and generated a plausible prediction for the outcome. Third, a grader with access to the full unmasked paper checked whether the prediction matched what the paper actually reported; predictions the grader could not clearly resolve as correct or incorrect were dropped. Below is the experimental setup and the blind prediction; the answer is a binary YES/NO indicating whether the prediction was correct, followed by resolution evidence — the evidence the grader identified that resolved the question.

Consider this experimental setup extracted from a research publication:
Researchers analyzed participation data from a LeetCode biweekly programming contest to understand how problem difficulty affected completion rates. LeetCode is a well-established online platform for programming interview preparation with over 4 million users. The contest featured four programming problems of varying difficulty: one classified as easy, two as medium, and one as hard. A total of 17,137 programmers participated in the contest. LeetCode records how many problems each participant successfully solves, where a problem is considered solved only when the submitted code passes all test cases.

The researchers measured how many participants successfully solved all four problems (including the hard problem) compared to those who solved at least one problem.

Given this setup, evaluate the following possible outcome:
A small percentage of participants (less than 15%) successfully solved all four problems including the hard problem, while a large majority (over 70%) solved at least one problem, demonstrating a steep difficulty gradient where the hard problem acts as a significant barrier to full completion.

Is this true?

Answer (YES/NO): YES